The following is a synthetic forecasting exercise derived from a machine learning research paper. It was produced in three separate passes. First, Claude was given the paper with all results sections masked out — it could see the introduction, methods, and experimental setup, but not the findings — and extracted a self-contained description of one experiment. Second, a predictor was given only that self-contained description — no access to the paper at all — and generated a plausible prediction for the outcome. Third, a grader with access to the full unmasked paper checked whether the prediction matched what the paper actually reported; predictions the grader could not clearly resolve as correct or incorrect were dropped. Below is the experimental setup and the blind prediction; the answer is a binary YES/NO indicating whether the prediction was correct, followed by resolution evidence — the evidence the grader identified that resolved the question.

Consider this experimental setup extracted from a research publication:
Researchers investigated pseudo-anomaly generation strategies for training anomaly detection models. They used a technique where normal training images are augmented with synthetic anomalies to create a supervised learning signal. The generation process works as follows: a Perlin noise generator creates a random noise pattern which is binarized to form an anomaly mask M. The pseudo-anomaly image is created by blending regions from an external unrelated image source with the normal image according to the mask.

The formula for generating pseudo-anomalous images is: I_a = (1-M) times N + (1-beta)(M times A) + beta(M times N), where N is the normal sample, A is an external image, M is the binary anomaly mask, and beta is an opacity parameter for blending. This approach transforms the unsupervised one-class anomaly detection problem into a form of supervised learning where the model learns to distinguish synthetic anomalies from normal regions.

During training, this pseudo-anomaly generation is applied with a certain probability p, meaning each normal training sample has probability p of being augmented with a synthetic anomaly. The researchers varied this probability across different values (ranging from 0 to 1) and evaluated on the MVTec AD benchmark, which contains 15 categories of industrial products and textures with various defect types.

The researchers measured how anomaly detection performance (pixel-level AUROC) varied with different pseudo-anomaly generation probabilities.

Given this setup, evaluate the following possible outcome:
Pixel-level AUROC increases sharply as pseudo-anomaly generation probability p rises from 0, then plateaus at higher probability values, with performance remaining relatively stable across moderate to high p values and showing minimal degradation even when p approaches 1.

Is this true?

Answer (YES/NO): NO